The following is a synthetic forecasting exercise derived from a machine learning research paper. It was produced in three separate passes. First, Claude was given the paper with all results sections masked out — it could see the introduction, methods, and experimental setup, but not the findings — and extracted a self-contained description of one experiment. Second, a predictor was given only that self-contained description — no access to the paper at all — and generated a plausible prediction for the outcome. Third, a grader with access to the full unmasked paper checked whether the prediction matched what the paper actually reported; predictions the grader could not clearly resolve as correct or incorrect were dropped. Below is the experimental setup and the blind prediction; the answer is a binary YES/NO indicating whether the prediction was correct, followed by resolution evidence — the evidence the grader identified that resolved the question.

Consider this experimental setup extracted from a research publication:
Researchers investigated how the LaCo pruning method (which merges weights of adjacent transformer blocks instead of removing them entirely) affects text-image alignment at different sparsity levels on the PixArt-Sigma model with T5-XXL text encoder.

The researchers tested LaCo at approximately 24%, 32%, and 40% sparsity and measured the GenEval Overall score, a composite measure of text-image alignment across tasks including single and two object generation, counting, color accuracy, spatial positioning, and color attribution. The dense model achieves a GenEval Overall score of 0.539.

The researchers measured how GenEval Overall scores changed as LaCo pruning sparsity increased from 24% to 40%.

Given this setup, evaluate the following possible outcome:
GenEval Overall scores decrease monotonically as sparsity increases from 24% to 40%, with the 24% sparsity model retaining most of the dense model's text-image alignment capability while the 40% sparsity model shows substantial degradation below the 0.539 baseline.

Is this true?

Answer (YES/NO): YES